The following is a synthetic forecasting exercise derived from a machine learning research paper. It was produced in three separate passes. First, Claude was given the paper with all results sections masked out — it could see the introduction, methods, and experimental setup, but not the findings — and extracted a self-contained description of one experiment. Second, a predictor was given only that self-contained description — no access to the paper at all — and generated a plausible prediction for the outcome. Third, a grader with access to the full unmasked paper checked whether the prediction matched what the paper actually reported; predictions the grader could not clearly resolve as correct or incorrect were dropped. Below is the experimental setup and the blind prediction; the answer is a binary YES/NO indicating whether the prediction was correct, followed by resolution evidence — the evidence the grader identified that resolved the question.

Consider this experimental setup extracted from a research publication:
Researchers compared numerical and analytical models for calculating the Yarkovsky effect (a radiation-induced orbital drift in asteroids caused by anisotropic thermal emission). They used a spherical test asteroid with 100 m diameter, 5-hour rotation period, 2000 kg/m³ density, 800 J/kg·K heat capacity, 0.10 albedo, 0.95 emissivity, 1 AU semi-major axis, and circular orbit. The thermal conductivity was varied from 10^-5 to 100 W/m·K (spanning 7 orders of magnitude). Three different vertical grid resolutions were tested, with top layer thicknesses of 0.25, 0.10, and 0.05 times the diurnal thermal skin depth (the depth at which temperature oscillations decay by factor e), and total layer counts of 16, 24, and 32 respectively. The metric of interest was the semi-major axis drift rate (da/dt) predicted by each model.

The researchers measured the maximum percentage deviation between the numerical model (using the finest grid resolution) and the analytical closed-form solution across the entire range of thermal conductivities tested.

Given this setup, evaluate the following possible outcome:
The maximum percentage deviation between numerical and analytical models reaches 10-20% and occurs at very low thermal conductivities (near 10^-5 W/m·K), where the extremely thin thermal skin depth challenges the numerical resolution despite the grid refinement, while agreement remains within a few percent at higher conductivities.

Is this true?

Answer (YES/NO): NO